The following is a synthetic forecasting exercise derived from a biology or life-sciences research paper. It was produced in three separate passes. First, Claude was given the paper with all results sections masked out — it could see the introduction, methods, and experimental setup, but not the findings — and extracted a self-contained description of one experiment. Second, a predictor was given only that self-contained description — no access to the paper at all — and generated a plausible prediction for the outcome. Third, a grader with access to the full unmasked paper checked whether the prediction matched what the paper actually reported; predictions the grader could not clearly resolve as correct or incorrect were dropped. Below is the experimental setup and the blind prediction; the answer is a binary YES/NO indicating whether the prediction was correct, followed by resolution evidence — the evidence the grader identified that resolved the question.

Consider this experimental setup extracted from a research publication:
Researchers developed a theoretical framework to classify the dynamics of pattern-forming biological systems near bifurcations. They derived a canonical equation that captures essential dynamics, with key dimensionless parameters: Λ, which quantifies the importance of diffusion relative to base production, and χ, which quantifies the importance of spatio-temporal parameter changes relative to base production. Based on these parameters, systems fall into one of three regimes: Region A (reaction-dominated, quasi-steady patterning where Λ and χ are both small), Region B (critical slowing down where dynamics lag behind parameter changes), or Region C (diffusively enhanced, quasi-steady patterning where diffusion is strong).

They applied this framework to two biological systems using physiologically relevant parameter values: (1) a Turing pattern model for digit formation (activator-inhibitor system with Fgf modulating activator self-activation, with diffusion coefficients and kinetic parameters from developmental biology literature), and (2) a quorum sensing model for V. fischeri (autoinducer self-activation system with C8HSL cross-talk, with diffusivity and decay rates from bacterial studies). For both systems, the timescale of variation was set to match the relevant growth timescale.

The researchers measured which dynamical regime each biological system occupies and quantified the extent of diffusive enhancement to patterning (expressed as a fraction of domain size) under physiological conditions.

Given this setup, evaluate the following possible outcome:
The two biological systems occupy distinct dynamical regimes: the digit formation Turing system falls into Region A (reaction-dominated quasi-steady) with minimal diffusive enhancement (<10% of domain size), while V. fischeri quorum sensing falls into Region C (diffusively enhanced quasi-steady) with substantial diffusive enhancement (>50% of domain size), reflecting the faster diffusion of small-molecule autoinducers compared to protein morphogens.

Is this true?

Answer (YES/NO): NO